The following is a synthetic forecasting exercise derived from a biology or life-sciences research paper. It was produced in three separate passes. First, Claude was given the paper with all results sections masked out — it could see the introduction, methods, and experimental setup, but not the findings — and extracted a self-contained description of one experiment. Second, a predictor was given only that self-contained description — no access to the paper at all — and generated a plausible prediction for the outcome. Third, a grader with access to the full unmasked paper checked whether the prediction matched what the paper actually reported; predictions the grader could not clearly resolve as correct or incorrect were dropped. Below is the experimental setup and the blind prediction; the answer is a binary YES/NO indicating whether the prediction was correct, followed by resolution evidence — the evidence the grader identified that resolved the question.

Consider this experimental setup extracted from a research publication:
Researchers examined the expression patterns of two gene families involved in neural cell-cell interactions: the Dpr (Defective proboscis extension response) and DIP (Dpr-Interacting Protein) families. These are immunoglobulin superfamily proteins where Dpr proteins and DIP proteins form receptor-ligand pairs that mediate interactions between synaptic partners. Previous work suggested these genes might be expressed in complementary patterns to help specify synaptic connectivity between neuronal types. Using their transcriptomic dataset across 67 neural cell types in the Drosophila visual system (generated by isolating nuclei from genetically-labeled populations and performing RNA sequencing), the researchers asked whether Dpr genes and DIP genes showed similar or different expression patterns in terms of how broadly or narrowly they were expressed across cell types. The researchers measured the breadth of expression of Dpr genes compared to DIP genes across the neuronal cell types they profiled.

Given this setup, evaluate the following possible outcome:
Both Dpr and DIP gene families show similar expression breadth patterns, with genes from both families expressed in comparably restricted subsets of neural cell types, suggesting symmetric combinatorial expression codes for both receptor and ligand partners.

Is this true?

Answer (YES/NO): NO